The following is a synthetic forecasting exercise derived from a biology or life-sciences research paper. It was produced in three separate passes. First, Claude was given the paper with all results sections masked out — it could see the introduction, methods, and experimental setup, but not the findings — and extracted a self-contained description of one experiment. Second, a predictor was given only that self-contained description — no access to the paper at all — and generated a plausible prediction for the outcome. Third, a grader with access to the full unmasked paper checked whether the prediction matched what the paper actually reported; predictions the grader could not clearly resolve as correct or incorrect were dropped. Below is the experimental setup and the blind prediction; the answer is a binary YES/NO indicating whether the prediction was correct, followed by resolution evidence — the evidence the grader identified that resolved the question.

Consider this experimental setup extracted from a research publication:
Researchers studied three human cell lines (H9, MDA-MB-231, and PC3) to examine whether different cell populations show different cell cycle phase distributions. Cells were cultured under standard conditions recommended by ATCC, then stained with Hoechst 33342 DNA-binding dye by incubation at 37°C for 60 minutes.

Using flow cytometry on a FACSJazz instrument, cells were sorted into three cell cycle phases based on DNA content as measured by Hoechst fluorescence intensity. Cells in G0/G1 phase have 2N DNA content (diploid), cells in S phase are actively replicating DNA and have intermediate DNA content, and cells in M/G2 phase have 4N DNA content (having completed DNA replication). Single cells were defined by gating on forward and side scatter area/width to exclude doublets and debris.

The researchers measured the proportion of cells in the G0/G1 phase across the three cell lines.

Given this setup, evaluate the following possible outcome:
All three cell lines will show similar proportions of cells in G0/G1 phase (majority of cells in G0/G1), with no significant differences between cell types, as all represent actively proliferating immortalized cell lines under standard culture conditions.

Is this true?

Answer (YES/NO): NO